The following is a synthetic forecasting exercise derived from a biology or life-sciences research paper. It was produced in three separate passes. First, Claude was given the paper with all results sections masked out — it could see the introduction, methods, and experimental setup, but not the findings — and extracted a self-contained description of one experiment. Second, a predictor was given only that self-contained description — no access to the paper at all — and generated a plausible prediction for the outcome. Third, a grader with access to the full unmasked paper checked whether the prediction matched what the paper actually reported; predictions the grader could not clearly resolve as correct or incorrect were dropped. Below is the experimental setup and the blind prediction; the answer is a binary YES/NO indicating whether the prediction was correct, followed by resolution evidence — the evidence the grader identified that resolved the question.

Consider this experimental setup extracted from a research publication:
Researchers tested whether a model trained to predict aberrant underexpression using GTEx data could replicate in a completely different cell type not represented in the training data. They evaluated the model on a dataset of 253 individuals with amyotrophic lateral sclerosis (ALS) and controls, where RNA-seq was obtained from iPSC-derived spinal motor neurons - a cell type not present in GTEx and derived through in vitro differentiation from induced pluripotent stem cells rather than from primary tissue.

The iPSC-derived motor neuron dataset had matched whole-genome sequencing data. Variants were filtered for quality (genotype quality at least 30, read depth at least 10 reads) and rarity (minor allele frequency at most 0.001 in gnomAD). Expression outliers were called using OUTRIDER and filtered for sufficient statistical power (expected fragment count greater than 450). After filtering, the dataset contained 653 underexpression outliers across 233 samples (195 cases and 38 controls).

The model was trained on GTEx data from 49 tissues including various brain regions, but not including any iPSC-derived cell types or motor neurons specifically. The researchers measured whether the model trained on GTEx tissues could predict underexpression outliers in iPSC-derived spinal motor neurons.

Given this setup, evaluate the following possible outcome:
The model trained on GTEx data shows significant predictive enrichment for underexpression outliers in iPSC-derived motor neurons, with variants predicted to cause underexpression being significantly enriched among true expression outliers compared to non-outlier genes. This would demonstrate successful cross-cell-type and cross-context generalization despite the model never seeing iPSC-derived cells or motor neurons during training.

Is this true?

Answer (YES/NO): YES